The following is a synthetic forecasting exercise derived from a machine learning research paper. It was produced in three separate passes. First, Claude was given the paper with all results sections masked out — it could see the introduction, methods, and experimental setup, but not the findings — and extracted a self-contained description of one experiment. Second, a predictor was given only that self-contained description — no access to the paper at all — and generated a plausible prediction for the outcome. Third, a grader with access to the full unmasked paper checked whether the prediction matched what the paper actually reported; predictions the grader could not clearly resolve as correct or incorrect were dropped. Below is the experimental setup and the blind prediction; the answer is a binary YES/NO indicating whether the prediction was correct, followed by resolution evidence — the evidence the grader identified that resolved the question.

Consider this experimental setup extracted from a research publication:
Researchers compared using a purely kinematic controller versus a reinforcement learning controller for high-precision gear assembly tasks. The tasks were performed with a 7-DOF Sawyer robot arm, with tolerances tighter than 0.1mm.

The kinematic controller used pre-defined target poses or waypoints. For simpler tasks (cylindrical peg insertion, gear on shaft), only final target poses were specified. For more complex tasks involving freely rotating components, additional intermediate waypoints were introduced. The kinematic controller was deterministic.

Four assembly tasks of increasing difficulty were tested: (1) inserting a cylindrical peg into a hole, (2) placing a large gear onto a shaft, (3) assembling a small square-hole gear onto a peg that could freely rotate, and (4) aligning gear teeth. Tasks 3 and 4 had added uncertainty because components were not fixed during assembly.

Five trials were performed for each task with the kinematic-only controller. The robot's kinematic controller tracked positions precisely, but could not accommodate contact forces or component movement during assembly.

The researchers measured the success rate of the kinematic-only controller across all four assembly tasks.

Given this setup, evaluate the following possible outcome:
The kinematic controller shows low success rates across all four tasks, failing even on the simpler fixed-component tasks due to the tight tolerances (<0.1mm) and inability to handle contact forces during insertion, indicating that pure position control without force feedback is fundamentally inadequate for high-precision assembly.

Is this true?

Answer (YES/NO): YES